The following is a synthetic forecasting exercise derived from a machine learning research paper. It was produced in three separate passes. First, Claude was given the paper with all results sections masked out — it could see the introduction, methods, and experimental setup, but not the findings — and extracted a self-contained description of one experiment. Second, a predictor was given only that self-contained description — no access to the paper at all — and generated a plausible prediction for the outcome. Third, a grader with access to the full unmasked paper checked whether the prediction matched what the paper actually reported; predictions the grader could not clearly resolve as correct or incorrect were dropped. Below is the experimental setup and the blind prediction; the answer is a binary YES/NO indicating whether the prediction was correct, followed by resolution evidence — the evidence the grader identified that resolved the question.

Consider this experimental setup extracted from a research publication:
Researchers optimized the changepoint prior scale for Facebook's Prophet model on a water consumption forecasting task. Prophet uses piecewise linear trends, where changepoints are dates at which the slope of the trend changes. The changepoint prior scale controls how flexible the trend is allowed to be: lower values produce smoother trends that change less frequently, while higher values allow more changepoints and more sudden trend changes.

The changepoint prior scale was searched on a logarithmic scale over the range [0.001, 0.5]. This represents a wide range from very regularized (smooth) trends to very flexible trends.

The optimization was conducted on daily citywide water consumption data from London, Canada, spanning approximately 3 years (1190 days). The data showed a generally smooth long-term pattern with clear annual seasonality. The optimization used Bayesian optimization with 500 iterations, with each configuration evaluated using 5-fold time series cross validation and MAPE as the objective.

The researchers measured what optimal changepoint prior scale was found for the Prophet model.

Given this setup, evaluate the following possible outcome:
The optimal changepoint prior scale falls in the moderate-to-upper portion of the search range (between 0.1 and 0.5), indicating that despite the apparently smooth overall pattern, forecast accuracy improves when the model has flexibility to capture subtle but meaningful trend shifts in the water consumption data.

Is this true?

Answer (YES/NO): NO